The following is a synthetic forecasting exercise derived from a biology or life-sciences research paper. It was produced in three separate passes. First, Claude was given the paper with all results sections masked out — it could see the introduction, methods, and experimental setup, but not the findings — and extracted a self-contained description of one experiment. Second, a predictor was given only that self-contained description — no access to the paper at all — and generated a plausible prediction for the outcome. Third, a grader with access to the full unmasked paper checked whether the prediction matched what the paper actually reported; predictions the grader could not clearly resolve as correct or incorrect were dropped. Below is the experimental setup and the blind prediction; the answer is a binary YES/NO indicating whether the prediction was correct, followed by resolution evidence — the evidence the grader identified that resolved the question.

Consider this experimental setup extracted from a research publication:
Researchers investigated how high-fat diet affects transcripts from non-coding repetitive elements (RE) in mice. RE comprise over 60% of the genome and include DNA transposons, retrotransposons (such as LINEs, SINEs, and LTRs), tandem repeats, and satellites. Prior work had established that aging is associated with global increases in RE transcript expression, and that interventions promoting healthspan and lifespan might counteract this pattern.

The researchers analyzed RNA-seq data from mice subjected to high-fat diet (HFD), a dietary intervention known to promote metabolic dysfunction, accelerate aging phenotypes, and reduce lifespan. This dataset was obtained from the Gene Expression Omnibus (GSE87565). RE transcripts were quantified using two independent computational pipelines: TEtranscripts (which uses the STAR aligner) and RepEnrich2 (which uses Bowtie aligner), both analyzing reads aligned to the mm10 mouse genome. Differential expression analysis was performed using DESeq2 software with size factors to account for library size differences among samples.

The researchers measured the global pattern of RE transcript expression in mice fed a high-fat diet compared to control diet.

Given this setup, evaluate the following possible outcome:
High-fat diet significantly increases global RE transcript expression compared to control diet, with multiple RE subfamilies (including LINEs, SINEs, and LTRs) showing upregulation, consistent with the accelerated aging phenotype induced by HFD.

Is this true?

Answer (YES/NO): YES